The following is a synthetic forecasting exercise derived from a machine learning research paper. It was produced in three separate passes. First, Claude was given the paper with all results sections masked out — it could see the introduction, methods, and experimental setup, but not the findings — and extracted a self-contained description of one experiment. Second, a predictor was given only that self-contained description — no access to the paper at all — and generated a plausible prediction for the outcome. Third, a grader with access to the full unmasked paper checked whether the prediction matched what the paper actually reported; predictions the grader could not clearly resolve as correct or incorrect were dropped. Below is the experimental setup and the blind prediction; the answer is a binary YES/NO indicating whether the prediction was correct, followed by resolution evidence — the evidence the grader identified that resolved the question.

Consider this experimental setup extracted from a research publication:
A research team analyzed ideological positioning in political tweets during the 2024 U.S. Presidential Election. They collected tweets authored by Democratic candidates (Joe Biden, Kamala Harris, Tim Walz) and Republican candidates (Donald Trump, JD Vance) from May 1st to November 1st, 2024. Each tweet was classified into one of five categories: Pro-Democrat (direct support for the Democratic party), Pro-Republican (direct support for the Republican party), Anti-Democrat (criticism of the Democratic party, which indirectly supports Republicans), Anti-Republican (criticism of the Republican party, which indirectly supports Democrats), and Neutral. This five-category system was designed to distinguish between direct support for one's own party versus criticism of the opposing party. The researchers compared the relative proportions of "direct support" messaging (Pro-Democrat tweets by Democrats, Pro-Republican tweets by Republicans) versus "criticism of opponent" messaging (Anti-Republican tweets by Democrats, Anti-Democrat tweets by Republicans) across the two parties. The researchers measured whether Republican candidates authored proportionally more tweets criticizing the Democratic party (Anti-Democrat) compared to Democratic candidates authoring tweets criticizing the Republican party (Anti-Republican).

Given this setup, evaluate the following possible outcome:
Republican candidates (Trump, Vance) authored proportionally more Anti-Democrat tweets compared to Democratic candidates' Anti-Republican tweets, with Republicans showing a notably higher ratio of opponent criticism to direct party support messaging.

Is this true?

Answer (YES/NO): YES